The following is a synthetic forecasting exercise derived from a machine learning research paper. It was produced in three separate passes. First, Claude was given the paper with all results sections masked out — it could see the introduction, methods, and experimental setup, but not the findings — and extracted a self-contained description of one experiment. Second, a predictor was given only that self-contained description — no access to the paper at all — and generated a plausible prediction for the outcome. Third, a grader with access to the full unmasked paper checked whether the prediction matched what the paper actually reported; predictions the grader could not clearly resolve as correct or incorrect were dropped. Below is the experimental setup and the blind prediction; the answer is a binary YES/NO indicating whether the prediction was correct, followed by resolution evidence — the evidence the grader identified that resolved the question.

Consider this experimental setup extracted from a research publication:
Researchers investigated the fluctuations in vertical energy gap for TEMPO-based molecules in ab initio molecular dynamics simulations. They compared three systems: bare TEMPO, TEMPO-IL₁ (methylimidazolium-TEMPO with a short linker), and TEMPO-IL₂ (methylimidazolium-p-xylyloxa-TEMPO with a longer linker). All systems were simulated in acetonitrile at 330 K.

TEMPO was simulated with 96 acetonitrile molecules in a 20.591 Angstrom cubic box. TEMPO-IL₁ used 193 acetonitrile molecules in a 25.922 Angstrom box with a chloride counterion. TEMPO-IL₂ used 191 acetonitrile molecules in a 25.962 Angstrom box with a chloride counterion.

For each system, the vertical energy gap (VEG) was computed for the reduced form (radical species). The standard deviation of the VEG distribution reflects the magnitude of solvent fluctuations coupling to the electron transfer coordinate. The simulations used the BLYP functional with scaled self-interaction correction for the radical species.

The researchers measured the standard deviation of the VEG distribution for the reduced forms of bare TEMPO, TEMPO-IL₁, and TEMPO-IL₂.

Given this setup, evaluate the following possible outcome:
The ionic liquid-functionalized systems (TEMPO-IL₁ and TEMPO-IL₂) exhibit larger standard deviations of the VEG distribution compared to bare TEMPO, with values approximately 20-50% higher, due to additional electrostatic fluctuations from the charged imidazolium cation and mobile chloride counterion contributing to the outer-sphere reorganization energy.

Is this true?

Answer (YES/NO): NO